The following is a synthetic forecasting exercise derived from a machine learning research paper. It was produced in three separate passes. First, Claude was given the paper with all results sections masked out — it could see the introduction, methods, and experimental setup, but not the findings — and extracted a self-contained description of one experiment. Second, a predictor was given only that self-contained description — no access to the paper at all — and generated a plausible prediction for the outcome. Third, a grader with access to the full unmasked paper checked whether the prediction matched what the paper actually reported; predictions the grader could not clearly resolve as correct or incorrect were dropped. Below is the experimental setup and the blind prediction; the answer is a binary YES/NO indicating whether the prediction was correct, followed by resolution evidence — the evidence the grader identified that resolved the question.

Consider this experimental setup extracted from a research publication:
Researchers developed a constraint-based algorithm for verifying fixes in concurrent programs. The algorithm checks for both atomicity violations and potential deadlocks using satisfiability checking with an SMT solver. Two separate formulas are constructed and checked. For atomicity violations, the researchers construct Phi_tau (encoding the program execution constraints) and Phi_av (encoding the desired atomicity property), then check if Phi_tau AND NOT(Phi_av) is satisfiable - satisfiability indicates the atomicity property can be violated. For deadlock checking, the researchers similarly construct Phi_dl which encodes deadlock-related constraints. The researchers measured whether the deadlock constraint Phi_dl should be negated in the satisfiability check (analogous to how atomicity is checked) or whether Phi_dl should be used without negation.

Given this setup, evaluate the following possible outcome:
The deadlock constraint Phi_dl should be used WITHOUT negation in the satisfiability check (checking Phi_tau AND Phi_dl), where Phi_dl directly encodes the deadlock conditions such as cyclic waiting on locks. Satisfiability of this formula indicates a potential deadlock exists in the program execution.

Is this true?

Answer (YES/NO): YES